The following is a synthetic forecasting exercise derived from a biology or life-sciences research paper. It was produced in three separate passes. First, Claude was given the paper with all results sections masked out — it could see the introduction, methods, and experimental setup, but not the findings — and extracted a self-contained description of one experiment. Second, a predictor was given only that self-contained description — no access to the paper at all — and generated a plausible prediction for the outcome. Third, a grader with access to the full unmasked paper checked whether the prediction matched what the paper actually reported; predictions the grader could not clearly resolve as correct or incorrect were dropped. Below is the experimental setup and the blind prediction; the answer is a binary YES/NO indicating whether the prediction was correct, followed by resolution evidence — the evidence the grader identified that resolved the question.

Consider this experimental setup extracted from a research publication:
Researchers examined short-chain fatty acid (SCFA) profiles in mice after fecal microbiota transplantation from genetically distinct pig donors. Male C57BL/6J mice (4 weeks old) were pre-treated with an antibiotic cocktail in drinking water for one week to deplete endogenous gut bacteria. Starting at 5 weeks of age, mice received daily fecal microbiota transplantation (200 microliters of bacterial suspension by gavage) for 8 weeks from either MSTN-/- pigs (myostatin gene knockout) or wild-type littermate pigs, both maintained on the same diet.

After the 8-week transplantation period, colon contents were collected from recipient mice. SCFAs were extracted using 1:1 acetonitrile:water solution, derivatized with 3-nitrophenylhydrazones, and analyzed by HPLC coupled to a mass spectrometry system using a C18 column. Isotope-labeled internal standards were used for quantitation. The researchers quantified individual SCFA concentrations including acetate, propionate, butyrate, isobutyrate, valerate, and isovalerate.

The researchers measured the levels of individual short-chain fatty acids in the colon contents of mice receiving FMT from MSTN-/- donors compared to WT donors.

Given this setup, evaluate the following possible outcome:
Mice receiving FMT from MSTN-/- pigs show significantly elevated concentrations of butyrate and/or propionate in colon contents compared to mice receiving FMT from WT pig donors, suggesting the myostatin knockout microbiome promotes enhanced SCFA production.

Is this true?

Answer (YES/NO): NO